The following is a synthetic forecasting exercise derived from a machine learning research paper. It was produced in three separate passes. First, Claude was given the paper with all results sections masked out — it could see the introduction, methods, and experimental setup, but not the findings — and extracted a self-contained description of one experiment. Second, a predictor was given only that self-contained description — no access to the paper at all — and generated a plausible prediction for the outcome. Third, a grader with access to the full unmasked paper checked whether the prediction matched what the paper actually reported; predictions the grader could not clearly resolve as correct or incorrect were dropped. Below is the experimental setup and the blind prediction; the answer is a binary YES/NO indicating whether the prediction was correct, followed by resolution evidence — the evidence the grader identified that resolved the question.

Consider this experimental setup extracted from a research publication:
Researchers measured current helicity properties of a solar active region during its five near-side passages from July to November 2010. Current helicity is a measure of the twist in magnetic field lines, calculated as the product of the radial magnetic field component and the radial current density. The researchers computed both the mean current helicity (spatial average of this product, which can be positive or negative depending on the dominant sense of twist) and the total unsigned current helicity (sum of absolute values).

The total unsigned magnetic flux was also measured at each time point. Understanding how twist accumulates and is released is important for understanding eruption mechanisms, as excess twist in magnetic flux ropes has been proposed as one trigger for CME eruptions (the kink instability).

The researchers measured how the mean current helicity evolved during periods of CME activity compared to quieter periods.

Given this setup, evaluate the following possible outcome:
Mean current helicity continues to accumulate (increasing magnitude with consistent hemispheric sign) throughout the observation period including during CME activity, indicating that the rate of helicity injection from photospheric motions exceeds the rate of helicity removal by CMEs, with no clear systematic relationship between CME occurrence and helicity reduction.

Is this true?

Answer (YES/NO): NO